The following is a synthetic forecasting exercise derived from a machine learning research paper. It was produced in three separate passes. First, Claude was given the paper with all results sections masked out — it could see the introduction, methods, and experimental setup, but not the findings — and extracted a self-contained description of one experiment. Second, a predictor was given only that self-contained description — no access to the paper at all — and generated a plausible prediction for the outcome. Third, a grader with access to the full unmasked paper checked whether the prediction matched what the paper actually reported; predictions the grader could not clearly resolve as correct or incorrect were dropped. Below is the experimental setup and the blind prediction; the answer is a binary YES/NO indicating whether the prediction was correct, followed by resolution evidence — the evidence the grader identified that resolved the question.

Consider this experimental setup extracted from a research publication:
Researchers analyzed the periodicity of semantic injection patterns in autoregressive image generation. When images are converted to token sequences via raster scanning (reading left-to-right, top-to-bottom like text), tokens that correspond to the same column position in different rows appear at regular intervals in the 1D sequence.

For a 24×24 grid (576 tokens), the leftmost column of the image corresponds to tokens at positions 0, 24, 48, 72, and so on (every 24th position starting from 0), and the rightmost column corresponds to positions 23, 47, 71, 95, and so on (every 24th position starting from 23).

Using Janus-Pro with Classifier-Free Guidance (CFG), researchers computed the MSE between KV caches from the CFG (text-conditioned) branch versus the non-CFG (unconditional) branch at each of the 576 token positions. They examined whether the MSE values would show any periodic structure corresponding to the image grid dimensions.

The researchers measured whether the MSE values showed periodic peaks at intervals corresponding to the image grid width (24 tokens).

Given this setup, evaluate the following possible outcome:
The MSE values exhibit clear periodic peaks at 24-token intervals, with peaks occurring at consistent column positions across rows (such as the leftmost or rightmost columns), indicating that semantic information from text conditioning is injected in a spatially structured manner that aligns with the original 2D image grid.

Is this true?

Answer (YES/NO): YES